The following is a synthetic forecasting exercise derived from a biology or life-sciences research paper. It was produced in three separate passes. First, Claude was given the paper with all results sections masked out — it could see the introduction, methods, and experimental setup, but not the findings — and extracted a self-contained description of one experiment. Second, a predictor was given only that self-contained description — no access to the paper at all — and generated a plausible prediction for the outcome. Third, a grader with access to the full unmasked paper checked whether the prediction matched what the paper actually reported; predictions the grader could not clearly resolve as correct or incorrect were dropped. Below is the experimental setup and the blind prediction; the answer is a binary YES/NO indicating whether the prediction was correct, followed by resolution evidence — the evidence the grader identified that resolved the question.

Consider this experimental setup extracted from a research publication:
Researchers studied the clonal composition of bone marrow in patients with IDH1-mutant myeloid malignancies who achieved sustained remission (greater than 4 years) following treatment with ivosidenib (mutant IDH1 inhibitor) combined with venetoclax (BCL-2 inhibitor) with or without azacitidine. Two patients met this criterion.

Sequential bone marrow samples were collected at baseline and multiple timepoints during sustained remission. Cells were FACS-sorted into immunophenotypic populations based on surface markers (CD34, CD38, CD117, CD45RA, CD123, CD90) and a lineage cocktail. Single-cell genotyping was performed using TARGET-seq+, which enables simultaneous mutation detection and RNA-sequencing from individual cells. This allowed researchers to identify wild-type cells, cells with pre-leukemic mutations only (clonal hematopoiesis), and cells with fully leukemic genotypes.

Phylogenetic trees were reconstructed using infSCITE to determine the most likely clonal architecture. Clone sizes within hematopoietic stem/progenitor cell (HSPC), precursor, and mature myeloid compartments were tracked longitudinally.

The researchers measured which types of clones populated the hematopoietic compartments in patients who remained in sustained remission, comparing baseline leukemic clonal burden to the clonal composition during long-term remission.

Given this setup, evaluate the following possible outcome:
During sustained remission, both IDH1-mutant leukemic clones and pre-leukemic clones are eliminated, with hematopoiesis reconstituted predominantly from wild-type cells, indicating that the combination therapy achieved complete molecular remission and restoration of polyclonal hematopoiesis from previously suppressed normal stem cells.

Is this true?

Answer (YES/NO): NO